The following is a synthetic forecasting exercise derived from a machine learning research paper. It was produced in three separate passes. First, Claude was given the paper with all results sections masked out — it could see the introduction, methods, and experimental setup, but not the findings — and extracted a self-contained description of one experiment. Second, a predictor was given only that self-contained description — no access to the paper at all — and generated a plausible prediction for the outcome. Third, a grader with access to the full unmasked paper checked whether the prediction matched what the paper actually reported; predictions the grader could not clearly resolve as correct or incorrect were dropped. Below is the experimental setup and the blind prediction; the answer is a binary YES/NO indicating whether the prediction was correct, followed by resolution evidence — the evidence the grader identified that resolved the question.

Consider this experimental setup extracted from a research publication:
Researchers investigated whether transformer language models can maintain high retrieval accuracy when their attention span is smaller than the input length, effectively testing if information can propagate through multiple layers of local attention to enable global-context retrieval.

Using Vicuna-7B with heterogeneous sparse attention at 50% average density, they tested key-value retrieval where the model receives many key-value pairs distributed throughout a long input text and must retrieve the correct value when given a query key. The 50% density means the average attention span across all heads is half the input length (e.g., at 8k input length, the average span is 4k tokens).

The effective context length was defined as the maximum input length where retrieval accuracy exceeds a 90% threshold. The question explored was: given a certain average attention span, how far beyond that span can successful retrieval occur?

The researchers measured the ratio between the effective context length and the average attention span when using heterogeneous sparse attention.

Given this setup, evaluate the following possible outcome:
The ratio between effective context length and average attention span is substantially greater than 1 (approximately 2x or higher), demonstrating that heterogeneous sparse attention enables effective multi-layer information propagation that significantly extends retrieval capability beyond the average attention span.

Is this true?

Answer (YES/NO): YES